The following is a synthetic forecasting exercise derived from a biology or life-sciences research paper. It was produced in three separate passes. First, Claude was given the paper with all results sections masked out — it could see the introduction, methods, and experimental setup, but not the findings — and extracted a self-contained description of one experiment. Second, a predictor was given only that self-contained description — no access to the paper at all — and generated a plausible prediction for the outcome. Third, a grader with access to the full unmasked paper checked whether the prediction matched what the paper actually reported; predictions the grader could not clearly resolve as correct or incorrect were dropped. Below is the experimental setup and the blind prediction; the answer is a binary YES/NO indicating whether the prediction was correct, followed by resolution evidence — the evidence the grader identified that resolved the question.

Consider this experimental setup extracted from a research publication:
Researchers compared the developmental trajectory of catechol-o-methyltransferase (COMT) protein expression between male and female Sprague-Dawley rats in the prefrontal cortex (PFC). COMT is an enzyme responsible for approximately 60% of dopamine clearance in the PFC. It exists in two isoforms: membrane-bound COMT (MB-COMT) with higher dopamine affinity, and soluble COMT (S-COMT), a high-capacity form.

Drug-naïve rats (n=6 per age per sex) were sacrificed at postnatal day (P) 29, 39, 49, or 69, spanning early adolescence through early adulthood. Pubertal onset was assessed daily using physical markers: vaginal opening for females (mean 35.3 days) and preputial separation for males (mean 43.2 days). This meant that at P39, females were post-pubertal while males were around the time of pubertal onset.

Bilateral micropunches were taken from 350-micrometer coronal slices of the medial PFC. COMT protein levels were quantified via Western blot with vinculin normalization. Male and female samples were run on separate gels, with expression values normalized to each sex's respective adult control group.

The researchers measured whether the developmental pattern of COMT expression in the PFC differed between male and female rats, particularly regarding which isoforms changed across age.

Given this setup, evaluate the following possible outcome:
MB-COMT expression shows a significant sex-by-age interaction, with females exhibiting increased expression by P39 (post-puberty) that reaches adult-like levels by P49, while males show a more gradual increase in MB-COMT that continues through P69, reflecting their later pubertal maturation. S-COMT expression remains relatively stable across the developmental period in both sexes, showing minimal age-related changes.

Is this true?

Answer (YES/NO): NO